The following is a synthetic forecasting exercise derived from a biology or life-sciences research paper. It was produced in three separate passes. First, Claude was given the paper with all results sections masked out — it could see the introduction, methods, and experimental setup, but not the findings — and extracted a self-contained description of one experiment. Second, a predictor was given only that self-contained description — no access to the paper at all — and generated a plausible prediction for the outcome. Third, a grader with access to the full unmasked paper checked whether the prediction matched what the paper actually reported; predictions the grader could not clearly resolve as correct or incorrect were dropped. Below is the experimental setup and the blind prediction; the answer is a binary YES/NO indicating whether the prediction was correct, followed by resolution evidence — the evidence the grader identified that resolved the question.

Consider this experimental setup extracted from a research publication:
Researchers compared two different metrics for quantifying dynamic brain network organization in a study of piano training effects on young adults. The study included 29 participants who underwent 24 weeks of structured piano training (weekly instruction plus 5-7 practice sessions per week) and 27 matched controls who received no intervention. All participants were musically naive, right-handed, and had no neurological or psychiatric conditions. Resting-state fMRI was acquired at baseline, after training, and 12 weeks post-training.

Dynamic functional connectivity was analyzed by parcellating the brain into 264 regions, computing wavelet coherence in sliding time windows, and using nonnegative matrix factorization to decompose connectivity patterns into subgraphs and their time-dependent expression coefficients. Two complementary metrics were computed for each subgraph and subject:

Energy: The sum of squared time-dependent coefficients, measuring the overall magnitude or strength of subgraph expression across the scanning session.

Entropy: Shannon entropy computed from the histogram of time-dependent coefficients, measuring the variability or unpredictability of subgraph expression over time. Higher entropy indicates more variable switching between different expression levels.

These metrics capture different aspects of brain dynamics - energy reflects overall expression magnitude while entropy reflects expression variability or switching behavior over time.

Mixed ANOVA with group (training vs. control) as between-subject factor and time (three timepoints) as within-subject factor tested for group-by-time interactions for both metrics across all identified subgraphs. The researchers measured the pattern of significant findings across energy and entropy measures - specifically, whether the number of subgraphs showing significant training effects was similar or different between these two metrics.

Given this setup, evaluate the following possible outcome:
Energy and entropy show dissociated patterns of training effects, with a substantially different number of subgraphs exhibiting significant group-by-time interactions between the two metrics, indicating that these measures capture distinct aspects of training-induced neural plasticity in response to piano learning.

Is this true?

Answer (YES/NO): YES